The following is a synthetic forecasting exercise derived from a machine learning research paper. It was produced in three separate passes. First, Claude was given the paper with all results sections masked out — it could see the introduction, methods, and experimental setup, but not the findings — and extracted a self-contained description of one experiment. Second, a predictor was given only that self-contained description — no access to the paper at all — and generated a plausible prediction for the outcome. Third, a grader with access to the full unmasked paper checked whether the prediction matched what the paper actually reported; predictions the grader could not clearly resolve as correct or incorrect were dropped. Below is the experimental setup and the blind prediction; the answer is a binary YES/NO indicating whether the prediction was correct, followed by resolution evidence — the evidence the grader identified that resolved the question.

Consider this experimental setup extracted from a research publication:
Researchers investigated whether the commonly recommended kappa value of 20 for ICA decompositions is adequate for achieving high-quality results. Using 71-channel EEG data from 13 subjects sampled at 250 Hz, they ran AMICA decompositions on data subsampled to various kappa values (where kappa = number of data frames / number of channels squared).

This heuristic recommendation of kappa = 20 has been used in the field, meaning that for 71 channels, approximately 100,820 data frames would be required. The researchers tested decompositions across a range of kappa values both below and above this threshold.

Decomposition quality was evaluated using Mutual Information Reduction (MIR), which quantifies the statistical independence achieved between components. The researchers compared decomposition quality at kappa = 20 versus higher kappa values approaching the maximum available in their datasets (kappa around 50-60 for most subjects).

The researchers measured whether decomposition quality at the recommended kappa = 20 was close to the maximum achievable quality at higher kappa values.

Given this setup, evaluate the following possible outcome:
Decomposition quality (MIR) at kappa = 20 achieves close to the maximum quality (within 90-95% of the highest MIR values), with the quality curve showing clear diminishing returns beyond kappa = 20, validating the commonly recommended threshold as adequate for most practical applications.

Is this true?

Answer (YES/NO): NO